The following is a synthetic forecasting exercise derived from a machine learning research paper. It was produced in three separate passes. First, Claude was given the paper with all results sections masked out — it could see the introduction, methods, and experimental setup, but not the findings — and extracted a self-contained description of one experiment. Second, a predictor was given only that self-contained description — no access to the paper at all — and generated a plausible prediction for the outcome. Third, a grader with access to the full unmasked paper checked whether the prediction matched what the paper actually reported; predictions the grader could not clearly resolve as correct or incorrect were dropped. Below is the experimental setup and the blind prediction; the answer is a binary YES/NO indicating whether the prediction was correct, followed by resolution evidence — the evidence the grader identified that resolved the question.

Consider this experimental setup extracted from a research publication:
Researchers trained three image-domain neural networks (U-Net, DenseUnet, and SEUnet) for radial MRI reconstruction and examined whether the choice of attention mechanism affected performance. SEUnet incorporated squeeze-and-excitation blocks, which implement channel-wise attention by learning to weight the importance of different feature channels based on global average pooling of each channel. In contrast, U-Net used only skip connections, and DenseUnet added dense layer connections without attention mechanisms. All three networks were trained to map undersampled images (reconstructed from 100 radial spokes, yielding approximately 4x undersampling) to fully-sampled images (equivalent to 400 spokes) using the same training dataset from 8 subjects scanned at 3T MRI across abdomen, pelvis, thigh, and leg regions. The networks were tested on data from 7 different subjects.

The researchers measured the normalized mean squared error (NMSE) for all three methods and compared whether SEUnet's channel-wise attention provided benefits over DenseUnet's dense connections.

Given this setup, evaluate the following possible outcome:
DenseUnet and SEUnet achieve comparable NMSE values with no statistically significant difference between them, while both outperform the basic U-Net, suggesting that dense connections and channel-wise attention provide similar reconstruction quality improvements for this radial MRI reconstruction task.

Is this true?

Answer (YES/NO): NO